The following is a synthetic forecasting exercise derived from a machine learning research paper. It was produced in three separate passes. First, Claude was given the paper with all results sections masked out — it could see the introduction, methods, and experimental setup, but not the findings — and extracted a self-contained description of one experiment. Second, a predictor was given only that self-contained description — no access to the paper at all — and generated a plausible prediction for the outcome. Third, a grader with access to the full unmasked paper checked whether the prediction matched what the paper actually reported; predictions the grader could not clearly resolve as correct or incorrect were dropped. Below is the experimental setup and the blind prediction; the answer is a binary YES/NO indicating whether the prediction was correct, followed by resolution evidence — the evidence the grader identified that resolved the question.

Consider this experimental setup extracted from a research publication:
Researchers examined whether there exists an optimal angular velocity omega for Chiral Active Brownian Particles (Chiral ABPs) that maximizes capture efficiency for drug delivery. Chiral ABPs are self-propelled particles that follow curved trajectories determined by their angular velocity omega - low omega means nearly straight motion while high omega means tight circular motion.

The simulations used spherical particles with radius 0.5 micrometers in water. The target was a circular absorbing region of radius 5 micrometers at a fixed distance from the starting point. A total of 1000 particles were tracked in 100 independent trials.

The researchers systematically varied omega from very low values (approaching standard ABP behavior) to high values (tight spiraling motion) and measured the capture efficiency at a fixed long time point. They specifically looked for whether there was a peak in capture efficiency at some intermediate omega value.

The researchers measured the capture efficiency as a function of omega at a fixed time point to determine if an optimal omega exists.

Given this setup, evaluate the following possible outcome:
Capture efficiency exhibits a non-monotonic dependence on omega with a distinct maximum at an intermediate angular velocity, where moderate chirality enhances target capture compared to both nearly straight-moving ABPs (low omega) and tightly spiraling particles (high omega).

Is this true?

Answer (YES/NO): YES